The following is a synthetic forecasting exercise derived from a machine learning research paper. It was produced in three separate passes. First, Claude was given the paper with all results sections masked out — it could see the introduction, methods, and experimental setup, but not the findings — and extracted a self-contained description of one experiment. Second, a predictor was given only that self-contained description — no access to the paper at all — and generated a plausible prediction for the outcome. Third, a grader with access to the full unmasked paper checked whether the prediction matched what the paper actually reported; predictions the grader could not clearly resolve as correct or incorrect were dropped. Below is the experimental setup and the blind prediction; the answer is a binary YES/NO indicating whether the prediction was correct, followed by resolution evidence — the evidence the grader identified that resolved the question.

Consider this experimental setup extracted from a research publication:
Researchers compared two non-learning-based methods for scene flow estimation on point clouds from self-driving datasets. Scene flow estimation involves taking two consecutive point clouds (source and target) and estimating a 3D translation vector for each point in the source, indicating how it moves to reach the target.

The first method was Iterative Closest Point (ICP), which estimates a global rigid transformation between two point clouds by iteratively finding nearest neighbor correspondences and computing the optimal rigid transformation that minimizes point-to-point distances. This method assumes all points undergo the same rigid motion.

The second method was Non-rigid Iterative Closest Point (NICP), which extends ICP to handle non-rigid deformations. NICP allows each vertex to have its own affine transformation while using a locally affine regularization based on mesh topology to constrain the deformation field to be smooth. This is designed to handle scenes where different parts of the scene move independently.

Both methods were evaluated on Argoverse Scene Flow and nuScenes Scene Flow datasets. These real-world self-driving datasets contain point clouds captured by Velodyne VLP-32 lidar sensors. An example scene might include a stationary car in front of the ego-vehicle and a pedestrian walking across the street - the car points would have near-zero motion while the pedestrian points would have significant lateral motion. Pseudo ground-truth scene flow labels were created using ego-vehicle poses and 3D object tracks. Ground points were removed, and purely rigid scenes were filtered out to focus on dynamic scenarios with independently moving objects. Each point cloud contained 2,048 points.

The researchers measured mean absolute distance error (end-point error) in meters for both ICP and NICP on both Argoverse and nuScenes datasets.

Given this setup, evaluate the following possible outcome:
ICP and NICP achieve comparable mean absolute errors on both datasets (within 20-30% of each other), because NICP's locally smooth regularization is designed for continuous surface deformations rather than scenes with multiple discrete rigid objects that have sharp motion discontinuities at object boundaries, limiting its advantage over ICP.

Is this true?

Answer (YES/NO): YES